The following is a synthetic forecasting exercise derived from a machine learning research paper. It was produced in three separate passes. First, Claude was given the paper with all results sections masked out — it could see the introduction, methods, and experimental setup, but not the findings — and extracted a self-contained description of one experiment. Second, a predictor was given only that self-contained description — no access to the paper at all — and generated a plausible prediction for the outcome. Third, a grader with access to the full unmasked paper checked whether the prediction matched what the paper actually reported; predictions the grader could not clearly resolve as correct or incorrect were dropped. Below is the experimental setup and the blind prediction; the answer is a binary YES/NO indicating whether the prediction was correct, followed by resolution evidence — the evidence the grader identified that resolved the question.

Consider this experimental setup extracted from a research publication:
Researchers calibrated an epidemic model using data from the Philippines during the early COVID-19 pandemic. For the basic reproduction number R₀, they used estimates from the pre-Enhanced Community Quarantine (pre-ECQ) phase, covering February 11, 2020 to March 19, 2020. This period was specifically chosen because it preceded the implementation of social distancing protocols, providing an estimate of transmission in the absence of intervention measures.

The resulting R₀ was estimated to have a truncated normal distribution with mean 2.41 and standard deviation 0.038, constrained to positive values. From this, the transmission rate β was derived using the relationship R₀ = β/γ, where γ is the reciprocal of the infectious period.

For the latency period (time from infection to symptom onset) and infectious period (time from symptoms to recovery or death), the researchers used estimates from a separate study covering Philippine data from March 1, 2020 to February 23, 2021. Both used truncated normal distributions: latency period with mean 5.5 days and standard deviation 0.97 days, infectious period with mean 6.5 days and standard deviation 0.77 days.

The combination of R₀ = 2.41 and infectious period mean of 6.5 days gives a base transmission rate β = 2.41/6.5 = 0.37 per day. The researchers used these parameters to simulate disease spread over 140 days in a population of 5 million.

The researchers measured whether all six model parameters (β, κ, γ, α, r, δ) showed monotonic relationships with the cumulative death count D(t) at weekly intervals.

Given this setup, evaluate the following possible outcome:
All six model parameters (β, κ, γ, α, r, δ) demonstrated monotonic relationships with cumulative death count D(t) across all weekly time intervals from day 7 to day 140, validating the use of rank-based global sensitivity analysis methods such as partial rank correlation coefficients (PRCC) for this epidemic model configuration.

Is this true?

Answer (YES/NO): YES